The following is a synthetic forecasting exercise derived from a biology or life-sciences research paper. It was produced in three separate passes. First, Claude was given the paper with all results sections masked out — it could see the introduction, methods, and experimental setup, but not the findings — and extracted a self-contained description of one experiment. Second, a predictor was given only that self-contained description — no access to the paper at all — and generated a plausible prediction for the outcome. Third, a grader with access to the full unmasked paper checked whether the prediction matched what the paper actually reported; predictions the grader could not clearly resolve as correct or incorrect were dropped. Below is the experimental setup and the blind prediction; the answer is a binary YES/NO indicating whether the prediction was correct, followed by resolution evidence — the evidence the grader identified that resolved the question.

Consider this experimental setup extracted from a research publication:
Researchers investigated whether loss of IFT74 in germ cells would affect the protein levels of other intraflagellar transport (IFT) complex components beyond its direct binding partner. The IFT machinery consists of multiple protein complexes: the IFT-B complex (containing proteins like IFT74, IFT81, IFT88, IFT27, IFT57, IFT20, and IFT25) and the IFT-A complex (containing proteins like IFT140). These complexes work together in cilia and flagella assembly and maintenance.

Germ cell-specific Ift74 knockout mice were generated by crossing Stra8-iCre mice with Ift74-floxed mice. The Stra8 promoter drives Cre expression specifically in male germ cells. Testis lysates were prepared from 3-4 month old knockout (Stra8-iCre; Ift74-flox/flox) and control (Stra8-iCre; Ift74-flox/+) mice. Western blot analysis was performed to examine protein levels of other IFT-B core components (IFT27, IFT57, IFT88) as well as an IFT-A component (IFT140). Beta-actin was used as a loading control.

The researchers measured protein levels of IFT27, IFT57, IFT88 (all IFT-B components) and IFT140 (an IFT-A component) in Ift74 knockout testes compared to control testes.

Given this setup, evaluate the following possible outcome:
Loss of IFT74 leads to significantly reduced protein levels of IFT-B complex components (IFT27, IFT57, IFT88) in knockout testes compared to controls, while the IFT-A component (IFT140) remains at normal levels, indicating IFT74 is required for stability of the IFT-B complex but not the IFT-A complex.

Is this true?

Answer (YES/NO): NO